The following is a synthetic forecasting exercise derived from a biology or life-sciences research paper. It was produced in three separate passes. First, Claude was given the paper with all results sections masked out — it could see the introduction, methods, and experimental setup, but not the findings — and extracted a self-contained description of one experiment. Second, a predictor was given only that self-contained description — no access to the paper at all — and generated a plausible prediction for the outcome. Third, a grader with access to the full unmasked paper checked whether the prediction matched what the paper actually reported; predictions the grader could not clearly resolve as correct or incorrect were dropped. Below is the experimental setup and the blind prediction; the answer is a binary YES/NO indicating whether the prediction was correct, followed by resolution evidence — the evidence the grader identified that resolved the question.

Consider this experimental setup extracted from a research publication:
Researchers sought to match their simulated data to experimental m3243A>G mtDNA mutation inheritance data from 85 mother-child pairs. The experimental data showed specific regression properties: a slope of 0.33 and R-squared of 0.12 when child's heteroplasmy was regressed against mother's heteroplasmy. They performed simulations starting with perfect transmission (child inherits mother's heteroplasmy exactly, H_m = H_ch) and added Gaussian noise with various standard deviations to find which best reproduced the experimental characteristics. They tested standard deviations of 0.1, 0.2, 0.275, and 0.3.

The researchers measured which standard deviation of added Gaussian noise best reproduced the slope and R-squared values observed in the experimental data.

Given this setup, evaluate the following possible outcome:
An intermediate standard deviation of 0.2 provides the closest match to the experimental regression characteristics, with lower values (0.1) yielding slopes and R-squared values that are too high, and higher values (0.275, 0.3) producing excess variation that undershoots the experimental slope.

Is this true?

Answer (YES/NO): NO